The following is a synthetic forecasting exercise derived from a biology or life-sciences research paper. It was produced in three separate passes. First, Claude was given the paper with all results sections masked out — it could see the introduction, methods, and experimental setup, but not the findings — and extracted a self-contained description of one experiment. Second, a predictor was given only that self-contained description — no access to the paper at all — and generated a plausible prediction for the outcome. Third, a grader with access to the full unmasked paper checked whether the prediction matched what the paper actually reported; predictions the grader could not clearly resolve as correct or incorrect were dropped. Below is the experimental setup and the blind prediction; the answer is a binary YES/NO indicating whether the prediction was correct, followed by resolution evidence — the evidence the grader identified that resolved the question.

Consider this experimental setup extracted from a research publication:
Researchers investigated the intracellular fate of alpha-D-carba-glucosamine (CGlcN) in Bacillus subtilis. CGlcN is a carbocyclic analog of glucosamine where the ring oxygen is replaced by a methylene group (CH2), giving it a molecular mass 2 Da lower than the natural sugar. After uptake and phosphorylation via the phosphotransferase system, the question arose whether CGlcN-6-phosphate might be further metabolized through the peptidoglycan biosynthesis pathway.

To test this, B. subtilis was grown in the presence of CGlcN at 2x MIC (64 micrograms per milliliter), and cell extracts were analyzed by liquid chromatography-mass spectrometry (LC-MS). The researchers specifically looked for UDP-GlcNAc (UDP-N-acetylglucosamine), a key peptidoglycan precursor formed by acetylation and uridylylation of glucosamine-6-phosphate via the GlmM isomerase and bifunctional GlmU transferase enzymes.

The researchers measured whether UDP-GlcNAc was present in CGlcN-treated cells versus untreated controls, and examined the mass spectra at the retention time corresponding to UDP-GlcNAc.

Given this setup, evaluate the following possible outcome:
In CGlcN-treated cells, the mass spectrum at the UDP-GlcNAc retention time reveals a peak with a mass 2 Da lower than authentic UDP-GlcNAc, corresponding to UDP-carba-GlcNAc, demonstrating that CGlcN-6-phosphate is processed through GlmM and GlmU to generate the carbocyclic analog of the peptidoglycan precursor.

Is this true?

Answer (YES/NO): YES